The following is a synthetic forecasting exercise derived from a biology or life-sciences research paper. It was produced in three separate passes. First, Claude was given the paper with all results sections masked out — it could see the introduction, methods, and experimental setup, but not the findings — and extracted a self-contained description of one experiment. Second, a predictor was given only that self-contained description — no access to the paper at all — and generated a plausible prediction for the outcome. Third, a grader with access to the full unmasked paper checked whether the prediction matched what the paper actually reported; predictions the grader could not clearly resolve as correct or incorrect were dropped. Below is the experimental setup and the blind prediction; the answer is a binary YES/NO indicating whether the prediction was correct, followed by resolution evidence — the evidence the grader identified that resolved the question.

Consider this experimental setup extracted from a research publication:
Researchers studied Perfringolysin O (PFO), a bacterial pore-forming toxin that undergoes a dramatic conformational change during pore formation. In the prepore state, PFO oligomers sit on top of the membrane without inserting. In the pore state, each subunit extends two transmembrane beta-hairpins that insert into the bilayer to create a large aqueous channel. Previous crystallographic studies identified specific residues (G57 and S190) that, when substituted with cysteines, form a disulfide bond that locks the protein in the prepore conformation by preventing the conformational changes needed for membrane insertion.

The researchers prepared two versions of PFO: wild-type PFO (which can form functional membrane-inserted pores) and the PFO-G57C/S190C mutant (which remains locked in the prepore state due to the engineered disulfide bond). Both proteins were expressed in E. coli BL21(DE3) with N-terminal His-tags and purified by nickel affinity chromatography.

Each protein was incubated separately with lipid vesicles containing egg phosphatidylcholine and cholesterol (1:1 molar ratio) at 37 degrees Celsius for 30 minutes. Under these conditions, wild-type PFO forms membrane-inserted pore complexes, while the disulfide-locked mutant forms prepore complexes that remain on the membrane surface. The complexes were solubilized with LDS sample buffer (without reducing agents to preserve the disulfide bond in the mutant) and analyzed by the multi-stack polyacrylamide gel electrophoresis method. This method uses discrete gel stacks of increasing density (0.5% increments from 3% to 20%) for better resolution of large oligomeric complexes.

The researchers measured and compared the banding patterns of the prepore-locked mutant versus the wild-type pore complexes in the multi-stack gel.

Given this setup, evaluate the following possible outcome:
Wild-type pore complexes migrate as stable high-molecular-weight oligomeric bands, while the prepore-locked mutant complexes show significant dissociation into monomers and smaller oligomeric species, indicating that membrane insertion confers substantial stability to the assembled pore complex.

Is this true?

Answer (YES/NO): NO